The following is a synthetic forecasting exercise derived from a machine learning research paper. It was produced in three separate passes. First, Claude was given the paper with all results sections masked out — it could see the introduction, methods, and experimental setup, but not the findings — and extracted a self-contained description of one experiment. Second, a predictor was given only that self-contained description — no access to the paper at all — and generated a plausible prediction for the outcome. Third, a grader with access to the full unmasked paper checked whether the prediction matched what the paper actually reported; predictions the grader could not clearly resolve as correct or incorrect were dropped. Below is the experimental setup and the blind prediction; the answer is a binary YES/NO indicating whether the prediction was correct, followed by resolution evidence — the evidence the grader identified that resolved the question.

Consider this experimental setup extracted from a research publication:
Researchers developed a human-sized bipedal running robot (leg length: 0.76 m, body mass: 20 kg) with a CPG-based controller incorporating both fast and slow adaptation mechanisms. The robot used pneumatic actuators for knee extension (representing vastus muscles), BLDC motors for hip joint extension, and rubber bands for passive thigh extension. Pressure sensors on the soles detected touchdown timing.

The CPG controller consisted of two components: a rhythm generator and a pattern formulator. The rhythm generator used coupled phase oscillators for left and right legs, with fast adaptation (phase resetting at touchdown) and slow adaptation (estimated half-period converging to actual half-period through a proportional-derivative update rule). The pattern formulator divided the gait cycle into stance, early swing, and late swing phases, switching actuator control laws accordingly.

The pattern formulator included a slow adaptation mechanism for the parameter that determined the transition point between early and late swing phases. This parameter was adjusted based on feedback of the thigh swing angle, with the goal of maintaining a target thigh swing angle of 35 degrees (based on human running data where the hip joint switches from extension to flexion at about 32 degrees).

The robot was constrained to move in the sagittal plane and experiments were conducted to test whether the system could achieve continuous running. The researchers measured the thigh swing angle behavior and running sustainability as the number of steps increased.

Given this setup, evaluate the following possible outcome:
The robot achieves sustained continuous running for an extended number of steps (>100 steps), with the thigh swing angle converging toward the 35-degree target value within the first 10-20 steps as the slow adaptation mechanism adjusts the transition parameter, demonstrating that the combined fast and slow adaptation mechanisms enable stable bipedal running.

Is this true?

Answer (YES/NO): NO